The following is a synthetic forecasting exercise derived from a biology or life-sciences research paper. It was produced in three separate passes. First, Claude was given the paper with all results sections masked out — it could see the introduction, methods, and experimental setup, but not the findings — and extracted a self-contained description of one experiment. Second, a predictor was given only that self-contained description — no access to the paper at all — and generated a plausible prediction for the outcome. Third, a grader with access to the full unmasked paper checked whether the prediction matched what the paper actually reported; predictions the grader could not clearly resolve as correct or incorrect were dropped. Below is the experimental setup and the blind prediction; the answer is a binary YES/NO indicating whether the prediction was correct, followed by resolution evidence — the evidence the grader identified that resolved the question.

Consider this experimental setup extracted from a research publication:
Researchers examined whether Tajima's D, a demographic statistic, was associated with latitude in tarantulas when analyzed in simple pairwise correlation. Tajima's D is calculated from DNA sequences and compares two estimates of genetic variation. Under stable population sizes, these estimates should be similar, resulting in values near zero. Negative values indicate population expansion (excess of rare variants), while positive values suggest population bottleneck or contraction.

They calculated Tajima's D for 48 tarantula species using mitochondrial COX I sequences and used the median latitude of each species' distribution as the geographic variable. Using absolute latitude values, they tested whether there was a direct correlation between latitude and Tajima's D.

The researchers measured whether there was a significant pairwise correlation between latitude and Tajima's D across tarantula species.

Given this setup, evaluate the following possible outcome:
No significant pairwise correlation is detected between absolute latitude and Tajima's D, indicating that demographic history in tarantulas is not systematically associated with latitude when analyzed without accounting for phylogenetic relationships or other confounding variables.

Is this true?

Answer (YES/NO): YES